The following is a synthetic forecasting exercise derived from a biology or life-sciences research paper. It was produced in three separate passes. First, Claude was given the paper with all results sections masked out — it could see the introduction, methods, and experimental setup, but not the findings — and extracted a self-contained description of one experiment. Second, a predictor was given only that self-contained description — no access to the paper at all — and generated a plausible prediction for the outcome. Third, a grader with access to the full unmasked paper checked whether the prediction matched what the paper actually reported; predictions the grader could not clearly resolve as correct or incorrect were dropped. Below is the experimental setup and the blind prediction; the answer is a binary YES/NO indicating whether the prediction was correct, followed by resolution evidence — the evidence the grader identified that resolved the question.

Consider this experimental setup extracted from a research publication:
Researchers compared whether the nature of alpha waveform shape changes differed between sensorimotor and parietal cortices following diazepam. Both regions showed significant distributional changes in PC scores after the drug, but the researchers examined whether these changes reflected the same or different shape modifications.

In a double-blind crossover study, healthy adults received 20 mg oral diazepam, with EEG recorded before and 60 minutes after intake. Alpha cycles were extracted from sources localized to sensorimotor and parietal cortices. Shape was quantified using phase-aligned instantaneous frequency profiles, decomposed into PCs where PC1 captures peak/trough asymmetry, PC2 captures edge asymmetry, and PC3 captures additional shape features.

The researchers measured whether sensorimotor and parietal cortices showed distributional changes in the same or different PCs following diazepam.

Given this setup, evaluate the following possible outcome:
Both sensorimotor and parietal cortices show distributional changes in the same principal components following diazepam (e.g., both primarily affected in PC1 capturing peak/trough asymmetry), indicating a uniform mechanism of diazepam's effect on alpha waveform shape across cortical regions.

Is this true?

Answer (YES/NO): NO